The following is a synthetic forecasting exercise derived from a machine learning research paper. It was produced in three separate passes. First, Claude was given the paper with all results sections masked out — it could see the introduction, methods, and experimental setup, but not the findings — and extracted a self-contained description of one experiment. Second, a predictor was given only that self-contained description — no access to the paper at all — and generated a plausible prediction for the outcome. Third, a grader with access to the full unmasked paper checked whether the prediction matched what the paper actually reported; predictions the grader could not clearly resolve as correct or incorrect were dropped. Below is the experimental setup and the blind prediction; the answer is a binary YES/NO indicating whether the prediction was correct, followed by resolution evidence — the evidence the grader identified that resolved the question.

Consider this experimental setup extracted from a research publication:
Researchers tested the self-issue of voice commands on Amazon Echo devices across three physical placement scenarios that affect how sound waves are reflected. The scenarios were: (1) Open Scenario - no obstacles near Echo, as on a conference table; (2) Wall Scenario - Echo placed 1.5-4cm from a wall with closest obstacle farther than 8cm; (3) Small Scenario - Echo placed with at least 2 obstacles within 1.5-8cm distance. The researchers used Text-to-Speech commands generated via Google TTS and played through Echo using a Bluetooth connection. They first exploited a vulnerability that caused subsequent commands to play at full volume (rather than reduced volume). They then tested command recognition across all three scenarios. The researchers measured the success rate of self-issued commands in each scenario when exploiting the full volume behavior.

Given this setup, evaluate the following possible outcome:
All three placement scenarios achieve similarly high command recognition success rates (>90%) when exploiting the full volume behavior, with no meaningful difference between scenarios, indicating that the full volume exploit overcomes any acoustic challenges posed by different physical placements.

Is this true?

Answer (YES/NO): NO